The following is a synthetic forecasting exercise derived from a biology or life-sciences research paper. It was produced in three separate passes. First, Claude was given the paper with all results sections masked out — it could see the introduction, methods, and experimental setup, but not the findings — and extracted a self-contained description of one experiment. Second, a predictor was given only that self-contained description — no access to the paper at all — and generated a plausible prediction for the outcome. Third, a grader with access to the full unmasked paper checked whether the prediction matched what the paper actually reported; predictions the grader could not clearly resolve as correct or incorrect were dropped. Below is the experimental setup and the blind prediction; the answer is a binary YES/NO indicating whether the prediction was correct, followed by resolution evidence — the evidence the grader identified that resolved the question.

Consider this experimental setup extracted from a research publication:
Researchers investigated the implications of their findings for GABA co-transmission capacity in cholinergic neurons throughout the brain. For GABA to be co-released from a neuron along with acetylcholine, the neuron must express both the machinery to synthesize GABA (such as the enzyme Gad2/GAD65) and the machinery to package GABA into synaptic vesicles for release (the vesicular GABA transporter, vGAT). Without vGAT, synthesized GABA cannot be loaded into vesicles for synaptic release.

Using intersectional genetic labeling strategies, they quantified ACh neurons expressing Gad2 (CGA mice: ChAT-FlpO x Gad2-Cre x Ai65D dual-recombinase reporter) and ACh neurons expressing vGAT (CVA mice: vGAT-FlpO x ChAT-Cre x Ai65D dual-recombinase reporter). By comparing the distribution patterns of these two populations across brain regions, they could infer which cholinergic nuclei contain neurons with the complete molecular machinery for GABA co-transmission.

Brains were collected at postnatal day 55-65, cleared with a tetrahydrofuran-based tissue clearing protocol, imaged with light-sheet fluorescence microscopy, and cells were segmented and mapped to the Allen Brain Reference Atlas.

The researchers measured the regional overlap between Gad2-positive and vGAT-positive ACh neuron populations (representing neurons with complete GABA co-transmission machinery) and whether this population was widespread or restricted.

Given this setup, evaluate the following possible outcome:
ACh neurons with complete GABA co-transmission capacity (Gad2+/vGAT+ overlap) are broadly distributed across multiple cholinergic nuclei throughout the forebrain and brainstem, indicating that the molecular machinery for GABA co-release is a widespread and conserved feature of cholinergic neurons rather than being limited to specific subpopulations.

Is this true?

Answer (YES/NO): NO